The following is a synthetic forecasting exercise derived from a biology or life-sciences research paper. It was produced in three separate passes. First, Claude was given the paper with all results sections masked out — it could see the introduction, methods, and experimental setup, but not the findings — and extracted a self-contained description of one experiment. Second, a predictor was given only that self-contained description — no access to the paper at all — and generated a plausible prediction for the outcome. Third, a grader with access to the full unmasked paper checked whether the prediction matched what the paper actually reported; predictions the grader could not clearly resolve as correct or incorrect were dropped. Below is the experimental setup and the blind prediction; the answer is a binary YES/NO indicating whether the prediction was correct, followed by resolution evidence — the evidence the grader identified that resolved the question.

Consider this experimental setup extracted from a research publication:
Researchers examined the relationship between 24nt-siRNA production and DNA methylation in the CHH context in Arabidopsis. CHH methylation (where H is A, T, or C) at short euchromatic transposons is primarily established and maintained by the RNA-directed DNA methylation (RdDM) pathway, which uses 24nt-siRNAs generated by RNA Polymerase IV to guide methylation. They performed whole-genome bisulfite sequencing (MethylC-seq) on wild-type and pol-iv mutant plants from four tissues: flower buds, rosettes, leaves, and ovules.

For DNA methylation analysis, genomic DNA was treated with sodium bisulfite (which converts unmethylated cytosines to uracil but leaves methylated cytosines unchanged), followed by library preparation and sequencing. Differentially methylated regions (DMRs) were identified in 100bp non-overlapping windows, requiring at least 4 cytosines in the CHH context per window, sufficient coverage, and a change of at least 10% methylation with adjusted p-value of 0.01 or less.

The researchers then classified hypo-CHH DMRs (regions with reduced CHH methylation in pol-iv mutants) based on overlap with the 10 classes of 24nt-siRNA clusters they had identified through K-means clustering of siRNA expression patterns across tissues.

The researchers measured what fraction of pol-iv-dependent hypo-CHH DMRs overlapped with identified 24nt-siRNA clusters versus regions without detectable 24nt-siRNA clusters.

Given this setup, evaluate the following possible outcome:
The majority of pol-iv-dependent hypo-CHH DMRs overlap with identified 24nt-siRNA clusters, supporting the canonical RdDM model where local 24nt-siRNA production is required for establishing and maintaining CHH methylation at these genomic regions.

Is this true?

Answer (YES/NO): YES